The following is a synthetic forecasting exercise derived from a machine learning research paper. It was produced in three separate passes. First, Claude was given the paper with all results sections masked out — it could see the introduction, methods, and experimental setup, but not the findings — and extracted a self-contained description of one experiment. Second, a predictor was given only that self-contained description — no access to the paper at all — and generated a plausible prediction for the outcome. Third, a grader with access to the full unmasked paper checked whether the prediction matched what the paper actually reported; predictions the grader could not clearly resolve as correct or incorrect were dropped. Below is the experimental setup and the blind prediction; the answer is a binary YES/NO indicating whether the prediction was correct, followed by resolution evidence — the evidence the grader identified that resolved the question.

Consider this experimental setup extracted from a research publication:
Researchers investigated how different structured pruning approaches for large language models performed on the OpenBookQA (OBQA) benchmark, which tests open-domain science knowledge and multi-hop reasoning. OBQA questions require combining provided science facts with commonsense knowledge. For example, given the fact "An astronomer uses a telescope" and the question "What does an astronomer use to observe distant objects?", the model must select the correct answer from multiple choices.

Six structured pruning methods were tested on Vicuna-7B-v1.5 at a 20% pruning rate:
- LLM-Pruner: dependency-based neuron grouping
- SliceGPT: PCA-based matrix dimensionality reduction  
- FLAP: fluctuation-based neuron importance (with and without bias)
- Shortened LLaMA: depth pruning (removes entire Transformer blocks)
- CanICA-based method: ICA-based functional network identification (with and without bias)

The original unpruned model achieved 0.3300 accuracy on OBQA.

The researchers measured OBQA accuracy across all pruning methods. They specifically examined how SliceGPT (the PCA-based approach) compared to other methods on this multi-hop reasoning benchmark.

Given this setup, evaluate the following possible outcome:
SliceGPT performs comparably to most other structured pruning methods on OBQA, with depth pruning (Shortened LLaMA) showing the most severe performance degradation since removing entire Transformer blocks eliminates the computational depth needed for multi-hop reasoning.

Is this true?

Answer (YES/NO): NO